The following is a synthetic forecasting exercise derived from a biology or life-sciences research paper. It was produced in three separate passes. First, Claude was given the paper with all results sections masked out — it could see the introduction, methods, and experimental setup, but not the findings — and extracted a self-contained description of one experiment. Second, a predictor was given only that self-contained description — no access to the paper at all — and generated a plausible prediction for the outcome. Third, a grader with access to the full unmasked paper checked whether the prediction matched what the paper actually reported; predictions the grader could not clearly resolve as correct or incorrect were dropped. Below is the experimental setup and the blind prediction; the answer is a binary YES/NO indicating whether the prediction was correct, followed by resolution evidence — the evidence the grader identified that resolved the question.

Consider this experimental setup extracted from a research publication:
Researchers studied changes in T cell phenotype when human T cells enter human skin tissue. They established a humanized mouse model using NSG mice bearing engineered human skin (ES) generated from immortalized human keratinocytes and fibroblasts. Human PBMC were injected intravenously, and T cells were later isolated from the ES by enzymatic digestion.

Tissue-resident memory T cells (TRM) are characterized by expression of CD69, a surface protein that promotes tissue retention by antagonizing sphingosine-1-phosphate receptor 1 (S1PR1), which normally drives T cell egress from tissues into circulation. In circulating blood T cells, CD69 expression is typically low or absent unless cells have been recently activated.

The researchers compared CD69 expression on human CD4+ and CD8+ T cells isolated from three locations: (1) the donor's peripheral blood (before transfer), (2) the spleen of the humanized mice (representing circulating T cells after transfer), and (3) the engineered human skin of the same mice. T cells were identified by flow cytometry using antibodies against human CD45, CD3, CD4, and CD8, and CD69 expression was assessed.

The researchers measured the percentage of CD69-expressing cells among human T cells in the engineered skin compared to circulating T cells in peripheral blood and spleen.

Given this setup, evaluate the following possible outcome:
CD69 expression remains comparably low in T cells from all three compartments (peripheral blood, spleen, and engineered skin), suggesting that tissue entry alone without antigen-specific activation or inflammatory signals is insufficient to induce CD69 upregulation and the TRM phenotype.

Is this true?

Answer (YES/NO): NO